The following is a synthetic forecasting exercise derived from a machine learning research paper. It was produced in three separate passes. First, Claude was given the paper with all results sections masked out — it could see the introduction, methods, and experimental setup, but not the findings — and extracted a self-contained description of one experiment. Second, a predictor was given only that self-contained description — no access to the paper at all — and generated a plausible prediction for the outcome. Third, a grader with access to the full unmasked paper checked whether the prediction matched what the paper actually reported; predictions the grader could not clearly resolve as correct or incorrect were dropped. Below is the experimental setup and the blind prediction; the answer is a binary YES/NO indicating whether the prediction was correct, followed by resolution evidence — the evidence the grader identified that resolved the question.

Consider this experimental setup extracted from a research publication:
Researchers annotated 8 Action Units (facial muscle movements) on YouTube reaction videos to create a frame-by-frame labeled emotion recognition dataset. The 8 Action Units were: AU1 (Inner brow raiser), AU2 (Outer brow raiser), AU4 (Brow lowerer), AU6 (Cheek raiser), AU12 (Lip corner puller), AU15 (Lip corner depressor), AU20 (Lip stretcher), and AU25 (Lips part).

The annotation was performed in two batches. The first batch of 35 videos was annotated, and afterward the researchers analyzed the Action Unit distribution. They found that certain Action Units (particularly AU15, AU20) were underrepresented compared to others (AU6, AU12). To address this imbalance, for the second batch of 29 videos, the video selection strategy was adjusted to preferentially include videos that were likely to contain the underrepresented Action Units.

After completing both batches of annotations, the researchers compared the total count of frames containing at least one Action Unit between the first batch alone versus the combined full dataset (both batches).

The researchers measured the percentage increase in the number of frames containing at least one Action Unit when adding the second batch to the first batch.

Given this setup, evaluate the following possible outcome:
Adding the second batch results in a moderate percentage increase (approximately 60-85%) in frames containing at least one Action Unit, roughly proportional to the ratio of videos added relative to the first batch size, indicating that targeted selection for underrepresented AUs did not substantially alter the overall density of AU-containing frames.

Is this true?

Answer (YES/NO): YES